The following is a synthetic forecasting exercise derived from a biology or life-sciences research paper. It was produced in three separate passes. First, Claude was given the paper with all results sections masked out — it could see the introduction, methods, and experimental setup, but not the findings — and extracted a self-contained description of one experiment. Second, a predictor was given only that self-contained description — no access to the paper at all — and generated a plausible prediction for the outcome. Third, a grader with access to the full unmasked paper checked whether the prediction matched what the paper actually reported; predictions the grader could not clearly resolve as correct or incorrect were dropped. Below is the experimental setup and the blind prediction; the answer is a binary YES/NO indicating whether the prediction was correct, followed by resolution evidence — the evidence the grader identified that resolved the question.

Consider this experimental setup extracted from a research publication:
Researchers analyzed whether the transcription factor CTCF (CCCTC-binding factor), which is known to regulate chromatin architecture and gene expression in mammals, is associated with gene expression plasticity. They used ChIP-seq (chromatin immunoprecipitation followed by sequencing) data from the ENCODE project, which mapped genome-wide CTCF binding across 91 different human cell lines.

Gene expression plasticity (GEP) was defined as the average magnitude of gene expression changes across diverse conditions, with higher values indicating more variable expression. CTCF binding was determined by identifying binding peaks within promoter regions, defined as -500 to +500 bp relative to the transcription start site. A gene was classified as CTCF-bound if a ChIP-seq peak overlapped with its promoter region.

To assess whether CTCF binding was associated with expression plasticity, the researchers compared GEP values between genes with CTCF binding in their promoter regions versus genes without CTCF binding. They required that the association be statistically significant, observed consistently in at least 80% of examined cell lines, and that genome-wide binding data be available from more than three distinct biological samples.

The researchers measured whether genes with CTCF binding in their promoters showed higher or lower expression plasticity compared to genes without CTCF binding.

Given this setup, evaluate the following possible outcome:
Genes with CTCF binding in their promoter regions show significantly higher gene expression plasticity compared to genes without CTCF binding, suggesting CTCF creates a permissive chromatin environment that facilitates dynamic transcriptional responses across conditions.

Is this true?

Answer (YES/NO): YES